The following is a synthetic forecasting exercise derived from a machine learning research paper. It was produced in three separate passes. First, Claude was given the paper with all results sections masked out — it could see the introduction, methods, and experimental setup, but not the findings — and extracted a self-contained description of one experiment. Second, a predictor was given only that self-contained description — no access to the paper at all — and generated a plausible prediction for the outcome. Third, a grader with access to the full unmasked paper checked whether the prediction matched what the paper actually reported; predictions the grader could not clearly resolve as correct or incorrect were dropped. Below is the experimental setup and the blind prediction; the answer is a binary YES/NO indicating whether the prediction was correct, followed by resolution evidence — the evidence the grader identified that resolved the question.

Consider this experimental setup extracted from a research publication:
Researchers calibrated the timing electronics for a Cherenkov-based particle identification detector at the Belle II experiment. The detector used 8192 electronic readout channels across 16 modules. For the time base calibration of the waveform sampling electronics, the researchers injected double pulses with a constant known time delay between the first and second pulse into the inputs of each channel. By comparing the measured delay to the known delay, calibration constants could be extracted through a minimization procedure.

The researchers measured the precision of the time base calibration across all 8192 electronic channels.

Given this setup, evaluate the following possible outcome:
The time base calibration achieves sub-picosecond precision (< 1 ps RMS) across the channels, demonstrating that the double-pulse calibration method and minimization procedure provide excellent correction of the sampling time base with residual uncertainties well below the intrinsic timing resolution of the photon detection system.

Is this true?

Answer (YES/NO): NO